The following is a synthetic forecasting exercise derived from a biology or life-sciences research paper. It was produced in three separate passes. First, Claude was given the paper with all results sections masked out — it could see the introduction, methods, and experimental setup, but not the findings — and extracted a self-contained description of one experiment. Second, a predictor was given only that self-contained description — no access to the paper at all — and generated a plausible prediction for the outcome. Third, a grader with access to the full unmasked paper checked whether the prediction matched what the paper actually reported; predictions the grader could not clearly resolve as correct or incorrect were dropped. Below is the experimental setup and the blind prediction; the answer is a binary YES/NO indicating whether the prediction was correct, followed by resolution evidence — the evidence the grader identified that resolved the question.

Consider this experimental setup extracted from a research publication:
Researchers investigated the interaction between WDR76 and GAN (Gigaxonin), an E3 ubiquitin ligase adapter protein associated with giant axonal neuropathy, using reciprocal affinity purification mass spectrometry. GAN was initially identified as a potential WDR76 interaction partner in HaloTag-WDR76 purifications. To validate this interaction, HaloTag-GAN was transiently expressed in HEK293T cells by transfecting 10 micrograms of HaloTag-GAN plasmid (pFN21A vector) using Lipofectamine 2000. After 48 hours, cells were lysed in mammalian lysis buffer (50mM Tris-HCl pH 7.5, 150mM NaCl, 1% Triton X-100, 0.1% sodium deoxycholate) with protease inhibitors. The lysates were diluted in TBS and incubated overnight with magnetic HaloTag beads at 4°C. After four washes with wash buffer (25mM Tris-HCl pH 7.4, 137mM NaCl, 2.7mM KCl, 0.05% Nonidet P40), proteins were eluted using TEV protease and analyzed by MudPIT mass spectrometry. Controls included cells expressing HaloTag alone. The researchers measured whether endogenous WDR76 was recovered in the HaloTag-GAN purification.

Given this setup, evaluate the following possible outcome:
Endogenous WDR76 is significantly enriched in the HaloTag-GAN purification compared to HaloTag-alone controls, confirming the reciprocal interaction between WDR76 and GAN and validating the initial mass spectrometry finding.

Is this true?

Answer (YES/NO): YES